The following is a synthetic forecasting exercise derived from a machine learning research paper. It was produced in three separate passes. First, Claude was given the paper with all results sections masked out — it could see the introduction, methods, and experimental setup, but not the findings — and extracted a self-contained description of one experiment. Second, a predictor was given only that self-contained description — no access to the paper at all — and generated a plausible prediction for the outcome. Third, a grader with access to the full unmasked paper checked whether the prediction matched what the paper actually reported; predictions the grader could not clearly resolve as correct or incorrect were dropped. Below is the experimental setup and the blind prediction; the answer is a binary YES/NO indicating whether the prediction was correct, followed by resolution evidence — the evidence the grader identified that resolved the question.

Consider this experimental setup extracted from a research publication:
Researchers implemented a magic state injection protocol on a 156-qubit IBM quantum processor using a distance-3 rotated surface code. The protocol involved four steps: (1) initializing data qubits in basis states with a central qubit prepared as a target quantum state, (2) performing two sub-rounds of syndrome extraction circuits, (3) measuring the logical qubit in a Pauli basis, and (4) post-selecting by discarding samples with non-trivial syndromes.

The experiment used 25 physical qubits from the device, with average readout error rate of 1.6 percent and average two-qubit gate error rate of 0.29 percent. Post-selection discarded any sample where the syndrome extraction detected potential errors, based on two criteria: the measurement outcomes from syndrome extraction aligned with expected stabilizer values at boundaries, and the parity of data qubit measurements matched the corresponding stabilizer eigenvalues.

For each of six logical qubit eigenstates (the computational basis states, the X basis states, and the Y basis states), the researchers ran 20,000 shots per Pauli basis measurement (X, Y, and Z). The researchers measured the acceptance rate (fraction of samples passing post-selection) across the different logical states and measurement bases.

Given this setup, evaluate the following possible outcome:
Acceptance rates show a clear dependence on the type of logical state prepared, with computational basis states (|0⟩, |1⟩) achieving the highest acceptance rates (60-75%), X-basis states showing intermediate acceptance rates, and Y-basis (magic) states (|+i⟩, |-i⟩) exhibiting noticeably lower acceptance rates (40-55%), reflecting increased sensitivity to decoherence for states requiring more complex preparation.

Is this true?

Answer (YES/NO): NO